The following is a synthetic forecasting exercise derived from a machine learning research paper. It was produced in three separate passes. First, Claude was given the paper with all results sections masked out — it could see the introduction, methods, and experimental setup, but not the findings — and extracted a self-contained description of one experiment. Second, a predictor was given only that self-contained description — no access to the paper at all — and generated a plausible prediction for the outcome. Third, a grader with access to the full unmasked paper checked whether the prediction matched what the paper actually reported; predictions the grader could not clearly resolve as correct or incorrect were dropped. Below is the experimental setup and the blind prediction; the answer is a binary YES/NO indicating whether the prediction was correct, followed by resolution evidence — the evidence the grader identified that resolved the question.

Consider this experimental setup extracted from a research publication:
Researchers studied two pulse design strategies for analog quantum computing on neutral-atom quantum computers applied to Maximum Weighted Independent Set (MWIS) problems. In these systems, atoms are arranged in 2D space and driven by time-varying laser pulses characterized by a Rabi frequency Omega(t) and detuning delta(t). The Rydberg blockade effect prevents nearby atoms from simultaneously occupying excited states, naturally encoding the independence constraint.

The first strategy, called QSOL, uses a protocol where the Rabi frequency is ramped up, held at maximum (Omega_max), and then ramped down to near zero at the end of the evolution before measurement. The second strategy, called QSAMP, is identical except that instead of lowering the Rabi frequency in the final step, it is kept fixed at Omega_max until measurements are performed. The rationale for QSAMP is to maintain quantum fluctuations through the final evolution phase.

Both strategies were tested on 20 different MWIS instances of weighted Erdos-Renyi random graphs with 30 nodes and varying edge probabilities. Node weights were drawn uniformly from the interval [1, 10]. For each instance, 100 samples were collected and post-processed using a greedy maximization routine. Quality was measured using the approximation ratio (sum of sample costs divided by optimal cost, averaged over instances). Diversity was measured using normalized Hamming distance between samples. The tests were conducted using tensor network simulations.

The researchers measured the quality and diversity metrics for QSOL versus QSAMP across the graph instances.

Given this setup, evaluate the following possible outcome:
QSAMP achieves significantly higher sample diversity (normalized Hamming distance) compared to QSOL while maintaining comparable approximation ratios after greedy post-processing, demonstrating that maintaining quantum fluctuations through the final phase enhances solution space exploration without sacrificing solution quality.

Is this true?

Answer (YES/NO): YES